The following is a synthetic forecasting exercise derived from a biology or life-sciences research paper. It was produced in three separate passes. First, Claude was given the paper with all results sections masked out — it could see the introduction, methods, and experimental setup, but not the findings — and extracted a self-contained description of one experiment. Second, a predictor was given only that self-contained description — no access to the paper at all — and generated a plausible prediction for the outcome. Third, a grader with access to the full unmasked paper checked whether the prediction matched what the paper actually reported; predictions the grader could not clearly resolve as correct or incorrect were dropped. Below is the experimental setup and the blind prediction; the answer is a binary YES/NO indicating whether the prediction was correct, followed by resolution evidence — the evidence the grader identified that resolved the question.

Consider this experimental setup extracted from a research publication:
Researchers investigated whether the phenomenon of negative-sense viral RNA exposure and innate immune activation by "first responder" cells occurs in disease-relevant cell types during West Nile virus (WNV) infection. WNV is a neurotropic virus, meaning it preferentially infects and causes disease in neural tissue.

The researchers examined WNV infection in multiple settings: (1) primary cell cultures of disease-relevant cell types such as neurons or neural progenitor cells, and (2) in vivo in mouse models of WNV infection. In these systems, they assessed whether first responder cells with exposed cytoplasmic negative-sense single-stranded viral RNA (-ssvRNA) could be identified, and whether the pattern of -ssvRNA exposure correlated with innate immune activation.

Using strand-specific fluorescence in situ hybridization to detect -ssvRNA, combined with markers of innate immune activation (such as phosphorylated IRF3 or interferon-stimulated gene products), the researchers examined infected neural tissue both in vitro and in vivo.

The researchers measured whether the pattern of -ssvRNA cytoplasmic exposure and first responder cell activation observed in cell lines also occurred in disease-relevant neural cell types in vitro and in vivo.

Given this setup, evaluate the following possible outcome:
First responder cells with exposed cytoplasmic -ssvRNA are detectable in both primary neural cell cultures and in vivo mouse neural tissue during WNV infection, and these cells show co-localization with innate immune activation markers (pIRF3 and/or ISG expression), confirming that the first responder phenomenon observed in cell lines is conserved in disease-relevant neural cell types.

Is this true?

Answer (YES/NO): NO